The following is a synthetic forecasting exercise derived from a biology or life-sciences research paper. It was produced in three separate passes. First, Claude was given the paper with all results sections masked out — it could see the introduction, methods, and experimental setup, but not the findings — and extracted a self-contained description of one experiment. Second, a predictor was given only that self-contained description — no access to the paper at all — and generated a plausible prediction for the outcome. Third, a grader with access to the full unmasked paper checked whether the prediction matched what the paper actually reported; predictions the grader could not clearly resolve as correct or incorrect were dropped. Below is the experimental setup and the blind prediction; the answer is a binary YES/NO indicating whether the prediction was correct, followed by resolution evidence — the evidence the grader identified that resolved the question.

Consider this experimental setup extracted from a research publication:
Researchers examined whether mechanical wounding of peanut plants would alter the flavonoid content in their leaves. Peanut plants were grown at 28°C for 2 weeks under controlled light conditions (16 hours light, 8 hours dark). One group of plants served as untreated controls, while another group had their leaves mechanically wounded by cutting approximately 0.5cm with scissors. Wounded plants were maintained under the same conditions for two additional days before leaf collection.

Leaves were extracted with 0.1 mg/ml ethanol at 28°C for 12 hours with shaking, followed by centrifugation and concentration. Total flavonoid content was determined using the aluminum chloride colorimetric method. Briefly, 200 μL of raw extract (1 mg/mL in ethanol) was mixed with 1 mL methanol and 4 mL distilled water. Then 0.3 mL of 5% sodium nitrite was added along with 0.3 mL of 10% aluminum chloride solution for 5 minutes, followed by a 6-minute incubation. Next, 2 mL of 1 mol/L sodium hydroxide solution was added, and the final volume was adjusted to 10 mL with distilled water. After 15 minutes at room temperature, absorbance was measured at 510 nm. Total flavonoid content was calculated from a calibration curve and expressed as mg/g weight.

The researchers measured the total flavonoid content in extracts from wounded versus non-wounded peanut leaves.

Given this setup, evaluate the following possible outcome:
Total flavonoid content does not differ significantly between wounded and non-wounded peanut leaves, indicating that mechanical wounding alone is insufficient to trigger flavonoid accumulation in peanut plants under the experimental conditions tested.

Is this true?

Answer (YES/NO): NO